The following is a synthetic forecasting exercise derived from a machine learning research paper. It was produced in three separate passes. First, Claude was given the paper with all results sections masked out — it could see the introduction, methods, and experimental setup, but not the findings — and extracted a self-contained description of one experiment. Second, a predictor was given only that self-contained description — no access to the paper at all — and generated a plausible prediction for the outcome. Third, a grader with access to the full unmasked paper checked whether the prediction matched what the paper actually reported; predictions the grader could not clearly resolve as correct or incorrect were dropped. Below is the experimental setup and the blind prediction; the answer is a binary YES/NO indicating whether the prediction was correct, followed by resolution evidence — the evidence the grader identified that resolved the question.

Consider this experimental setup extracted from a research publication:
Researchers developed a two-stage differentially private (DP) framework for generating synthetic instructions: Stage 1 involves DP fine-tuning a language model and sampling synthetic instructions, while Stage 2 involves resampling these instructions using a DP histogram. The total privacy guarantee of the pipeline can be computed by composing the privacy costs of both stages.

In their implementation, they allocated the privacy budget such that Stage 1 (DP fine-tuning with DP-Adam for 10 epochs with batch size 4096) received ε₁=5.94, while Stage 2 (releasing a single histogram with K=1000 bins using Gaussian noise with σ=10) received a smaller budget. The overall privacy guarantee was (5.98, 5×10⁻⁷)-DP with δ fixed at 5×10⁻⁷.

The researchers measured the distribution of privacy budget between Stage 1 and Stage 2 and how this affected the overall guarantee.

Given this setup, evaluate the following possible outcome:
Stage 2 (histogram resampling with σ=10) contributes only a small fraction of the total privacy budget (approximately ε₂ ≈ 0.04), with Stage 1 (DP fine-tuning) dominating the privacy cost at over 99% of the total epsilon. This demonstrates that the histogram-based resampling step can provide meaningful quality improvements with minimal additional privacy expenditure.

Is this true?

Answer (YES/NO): YES